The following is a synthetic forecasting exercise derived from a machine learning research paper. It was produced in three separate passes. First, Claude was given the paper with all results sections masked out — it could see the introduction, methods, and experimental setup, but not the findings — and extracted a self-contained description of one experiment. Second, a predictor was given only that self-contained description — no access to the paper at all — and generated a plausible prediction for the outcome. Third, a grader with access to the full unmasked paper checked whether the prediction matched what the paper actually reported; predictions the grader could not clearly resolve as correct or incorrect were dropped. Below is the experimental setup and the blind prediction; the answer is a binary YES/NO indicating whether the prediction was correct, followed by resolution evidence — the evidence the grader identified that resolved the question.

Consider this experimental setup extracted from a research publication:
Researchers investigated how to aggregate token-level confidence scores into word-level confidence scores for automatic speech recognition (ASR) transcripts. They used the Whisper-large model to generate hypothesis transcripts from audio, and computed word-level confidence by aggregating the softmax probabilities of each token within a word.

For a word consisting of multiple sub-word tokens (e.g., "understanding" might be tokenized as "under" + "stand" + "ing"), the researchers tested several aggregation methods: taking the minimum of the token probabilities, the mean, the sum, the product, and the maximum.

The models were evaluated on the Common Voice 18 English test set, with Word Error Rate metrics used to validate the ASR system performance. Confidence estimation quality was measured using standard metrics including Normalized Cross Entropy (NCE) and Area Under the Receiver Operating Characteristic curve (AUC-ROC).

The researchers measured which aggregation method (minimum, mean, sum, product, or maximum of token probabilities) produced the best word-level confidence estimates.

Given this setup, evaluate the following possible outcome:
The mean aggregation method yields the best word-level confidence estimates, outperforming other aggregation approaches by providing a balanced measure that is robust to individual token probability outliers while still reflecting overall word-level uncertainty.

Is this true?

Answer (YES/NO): NO